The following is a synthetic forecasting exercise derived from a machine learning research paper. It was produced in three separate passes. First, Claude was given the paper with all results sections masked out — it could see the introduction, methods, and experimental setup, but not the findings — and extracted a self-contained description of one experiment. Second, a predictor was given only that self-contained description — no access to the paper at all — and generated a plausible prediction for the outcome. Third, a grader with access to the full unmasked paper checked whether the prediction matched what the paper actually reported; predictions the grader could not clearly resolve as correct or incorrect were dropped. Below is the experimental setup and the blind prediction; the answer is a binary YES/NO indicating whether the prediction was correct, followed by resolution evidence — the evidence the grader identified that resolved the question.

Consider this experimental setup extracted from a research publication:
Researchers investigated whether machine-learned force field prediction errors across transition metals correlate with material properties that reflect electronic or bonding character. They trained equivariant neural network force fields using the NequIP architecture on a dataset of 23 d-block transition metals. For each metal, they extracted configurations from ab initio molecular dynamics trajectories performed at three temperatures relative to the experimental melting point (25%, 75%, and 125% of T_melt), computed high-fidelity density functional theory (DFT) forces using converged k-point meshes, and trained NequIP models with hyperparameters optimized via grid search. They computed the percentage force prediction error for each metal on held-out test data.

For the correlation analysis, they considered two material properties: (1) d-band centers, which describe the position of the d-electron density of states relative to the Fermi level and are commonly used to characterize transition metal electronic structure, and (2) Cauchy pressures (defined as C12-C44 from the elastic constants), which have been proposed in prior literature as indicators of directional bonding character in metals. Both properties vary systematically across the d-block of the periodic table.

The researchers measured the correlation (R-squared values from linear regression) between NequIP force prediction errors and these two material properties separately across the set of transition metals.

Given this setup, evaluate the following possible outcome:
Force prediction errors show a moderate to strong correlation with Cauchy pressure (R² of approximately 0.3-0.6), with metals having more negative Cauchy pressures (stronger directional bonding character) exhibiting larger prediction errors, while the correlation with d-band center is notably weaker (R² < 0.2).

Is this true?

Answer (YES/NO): NO